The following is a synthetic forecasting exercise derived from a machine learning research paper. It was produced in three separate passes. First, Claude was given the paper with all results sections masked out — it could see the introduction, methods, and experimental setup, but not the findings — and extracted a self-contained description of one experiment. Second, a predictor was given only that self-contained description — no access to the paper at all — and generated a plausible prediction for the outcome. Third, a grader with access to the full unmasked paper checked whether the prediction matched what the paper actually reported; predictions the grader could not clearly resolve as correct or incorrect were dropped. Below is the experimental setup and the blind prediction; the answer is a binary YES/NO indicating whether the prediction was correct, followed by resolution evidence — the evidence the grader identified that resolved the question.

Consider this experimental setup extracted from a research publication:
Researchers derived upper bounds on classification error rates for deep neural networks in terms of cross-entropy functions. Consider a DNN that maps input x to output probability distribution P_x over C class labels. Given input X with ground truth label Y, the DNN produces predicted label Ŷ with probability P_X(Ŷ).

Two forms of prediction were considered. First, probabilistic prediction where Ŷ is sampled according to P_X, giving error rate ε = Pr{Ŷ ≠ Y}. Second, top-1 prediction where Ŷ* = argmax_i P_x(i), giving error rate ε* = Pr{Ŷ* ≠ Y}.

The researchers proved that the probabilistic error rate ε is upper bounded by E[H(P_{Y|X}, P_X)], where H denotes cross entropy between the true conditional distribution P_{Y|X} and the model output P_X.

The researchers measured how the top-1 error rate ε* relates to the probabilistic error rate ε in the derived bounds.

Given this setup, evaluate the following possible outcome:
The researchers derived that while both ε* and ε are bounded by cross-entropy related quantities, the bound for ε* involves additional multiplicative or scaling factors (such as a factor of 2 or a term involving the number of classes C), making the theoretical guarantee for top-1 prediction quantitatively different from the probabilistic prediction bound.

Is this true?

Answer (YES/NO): YES